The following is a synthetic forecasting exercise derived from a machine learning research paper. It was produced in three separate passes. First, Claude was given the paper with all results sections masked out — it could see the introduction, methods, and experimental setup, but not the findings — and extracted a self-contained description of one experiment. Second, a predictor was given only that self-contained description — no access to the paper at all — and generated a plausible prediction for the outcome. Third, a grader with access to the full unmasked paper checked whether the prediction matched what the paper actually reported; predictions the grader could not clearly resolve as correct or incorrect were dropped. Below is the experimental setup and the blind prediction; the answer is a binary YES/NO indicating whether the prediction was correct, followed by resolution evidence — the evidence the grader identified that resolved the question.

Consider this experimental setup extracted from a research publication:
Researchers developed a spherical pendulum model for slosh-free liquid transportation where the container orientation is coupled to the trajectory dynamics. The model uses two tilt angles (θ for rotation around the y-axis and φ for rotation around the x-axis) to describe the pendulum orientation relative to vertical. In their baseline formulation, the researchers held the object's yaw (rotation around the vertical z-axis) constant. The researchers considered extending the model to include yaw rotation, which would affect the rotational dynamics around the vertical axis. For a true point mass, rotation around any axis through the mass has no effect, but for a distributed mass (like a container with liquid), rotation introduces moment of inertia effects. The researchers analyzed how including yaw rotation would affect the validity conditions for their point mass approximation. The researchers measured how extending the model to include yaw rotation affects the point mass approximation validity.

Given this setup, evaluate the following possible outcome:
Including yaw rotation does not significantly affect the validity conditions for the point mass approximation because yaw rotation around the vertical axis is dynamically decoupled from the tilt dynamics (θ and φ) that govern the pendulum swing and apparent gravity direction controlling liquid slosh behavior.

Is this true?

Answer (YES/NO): NO